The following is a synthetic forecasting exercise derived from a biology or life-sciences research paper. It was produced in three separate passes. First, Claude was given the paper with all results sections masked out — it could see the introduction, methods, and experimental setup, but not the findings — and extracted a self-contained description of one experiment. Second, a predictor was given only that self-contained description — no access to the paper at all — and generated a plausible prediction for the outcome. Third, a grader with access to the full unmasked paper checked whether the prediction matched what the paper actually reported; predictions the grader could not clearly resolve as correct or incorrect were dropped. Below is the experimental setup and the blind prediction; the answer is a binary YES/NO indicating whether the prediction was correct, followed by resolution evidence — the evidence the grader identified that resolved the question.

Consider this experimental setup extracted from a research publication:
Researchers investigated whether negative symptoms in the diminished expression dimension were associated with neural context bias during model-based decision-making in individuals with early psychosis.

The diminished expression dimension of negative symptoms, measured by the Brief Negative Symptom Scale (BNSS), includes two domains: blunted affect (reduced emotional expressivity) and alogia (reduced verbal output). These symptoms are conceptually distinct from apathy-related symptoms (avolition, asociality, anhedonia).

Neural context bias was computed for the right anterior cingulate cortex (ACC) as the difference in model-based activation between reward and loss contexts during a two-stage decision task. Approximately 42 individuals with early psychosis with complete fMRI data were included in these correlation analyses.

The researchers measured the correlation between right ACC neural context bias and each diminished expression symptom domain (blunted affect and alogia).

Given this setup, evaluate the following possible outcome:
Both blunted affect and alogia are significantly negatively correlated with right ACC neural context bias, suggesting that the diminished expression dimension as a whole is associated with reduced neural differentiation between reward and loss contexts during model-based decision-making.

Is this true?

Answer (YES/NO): NO